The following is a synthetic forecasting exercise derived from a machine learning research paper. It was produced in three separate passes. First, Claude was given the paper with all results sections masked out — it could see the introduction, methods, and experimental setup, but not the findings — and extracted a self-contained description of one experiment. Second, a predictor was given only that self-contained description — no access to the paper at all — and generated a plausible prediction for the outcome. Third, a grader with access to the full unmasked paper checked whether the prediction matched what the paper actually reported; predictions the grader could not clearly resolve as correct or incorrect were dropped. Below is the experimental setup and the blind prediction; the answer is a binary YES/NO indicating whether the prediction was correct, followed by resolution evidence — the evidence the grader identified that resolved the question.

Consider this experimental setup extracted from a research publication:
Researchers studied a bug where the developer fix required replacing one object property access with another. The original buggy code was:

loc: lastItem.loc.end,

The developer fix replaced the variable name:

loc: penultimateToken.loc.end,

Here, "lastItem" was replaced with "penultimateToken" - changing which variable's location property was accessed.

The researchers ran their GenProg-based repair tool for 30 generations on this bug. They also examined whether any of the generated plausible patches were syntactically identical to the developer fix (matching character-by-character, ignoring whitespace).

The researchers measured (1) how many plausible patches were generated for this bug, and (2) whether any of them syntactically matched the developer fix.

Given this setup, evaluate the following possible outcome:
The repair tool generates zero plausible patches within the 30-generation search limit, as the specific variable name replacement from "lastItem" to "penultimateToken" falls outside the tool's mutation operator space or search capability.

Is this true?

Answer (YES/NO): NO